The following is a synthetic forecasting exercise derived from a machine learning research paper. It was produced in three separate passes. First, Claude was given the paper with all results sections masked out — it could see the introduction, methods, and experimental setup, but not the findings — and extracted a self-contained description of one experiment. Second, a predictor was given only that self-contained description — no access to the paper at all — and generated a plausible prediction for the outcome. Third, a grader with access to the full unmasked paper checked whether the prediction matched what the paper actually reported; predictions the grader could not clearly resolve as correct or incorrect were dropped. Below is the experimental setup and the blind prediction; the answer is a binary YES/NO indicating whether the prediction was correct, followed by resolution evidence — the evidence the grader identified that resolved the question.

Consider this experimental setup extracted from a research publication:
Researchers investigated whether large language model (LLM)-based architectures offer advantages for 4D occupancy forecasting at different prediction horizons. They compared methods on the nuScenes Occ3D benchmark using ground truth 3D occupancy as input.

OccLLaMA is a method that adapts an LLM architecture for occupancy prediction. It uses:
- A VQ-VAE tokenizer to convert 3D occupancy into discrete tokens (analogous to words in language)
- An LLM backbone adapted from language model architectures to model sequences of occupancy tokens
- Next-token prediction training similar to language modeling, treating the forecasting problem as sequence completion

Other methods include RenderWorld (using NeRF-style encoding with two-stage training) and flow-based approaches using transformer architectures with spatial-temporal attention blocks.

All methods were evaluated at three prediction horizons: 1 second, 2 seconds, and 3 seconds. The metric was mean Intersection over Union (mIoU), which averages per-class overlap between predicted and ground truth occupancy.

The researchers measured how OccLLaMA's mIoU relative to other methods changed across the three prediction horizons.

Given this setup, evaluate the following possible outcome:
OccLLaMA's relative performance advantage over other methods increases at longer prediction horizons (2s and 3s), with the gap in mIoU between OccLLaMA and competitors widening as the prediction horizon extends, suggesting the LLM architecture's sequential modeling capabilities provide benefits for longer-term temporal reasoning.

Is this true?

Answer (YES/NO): NO